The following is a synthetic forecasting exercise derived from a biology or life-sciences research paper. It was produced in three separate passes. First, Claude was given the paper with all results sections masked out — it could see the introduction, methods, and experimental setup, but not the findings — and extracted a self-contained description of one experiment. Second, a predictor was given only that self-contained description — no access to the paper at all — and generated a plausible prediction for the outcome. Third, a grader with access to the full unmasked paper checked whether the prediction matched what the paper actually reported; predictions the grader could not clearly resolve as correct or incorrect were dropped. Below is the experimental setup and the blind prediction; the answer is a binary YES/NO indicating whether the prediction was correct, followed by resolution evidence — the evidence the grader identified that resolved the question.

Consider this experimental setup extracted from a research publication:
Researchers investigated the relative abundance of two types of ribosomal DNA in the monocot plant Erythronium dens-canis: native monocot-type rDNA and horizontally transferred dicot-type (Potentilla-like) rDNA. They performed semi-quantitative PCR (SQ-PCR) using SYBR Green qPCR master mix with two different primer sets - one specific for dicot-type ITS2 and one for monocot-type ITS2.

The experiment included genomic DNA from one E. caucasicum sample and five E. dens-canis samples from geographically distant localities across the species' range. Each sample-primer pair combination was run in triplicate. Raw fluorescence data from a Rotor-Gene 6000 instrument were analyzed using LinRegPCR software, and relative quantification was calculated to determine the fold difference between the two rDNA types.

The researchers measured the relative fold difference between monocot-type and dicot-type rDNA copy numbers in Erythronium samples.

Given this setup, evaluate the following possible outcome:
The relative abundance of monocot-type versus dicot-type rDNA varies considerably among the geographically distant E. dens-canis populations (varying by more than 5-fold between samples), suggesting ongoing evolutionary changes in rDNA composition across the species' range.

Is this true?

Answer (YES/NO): YES